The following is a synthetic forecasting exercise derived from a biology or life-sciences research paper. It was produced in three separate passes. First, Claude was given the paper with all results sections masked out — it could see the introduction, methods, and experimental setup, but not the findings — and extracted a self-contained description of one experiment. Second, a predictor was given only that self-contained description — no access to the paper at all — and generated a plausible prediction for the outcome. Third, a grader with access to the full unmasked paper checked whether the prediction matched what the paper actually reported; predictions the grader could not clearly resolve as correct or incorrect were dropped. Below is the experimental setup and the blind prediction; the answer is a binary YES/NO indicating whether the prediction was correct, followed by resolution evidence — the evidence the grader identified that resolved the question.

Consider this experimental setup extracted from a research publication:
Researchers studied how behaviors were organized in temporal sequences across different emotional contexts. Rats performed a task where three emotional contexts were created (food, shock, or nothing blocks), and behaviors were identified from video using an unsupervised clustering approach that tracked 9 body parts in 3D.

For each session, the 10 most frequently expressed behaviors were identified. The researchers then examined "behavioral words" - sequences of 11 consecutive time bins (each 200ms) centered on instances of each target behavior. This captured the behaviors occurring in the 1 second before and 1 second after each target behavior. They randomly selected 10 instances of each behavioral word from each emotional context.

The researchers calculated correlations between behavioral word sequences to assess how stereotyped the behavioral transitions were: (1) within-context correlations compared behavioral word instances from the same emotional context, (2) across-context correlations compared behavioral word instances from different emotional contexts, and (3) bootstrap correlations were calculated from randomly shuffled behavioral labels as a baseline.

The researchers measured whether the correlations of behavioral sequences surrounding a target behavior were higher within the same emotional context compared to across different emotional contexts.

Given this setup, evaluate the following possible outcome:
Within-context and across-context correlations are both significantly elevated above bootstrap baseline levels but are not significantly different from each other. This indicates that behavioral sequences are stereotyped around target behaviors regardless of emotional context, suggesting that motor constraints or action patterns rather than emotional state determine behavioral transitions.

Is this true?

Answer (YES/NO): YES